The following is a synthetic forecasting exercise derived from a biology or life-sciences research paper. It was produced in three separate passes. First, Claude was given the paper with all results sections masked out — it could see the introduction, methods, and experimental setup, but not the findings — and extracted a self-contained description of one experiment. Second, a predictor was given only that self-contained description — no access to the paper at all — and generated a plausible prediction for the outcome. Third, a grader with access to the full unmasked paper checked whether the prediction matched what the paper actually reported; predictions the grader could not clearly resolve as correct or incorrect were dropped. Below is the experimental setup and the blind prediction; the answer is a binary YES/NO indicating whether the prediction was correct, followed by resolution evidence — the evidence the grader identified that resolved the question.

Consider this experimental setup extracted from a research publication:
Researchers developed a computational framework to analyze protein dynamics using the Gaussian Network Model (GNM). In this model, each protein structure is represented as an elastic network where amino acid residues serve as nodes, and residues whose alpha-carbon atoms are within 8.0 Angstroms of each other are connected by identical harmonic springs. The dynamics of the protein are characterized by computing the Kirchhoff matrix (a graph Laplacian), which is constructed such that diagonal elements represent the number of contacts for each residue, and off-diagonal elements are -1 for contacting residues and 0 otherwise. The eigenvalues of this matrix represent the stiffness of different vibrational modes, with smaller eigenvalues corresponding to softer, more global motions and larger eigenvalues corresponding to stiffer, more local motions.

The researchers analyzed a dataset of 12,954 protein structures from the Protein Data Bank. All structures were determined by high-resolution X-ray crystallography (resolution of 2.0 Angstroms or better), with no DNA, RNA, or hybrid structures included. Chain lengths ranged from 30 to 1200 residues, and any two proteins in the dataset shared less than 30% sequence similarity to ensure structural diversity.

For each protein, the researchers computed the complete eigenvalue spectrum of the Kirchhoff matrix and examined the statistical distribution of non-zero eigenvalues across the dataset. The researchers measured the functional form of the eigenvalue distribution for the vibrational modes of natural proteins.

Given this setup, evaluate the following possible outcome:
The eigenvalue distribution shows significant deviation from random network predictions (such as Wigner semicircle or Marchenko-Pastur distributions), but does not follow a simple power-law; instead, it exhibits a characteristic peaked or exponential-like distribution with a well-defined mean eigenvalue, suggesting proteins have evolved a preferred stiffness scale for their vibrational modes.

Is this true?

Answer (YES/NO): NO